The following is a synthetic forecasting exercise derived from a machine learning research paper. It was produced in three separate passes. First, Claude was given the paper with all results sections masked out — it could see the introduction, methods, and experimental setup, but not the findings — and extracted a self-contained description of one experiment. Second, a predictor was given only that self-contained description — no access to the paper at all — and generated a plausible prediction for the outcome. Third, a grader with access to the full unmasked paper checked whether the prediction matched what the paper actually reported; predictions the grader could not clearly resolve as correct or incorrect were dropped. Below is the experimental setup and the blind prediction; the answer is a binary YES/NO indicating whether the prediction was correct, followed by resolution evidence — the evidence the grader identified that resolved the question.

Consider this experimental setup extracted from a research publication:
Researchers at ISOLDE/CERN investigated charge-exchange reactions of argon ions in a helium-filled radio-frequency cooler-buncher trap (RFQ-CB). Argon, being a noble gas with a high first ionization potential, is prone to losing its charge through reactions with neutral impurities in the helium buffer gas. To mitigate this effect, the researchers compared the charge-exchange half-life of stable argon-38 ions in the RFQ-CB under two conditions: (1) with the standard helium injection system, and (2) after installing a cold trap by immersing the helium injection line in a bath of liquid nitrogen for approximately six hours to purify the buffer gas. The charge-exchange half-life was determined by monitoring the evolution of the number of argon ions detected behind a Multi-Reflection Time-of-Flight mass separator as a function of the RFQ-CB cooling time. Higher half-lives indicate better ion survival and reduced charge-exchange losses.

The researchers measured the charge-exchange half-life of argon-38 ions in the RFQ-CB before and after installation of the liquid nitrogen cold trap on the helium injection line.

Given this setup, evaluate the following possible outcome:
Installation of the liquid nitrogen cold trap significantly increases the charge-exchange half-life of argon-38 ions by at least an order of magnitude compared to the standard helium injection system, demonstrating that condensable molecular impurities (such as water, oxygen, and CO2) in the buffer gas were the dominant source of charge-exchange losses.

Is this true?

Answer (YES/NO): NO